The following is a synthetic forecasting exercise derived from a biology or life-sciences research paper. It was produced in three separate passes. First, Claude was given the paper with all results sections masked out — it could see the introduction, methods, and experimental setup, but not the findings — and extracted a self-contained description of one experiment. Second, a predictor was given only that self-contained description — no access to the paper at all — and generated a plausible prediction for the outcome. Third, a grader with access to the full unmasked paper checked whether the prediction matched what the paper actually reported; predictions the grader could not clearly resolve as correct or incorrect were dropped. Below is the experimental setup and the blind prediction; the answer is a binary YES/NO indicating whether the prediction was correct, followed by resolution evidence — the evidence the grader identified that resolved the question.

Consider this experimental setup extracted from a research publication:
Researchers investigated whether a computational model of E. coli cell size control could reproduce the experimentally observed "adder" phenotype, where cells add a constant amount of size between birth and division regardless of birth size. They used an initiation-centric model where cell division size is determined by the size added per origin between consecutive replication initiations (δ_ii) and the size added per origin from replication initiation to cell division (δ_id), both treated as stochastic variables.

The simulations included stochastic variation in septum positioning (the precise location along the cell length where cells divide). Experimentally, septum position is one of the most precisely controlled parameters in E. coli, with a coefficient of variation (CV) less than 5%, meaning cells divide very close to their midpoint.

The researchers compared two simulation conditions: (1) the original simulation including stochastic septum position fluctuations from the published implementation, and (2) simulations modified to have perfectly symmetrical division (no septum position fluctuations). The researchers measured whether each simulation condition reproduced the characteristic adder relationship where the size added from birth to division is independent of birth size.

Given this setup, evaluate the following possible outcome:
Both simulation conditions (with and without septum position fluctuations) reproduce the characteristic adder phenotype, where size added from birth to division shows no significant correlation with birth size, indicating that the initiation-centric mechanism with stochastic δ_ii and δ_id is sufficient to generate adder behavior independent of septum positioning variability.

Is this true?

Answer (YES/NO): NO